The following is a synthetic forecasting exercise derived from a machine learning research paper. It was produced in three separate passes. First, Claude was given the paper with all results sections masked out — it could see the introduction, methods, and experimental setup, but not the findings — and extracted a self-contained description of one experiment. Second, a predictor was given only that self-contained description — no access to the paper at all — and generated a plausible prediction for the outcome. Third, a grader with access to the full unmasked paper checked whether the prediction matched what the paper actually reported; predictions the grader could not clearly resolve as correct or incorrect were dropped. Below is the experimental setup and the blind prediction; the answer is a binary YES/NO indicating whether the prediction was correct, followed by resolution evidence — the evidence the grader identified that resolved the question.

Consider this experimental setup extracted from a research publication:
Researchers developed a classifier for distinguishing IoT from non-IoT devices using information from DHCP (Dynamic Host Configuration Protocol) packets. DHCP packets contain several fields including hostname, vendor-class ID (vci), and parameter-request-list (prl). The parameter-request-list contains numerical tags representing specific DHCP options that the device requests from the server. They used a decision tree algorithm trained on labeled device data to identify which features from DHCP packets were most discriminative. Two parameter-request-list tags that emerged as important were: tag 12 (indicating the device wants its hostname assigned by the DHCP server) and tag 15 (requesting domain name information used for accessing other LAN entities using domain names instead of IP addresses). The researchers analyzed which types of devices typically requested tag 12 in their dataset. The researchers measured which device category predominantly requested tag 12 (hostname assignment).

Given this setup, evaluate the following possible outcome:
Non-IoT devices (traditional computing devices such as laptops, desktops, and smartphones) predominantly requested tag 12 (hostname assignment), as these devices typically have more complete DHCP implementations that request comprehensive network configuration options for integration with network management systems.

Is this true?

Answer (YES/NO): NO